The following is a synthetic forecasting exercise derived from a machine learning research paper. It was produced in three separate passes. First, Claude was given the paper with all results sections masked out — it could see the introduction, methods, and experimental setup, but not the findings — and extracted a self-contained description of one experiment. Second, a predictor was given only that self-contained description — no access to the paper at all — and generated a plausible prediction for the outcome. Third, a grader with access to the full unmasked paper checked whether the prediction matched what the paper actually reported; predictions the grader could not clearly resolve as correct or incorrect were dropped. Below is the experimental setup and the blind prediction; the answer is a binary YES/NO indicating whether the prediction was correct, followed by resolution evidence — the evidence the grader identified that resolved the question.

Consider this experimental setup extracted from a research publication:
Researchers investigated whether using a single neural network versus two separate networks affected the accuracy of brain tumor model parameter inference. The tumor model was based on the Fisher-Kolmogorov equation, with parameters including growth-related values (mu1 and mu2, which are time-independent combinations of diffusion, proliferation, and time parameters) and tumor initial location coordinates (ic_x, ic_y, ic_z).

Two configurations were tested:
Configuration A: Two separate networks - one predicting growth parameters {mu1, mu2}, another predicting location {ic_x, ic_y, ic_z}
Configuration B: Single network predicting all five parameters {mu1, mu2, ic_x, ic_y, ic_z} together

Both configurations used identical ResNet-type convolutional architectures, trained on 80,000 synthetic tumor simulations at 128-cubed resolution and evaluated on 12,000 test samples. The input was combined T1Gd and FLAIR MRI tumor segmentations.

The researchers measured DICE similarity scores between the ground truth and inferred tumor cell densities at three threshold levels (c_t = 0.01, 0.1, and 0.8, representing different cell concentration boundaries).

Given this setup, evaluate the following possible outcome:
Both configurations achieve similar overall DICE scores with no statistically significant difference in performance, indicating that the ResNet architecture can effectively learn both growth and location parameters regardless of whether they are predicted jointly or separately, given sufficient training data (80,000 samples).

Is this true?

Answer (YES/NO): NO